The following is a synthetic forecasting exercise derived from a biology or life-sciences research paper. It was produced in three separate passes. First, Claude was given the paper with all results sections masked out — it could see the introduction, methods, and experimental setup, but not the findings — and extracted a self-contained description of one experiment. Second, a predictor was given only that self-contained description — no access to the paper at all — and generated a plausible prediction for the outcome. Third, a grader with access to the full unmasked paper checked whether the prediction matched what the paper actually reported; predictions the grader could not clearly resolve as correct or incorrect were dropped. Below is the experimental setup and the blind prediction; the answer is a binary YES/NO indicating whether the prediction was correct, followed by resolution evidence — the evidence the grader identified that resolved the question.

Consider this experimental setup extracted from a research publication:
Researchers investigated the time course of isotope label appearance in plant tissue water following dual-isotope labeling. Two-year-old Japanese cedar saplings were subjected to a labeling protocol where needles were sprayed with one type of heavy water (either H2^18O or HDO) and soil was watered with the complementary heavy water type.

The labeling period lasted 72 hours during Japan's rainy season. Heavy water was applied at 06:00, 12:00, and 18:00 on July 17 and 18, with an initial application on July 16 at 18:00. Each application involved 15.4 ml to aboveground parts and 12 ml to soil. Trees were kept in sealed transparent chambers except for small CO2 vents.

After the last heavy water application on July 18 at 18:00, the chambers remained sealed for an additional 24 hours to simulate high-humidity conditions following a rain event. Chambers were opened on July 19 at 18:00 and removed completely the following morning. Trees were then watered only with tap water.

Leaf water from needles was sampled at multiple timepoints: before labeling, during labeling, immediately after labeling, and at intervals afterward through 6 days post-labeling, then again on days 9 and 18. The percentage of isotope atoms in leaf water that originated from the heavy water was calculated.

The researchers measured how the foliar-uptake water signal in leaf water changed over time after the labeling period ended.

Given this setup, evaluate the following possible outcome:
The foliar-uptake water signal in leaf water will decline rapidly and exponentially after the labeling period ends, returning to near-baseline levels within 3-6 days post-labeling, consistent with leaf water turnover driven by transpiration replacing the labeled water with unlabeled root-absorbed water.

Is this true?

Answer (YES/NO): YES